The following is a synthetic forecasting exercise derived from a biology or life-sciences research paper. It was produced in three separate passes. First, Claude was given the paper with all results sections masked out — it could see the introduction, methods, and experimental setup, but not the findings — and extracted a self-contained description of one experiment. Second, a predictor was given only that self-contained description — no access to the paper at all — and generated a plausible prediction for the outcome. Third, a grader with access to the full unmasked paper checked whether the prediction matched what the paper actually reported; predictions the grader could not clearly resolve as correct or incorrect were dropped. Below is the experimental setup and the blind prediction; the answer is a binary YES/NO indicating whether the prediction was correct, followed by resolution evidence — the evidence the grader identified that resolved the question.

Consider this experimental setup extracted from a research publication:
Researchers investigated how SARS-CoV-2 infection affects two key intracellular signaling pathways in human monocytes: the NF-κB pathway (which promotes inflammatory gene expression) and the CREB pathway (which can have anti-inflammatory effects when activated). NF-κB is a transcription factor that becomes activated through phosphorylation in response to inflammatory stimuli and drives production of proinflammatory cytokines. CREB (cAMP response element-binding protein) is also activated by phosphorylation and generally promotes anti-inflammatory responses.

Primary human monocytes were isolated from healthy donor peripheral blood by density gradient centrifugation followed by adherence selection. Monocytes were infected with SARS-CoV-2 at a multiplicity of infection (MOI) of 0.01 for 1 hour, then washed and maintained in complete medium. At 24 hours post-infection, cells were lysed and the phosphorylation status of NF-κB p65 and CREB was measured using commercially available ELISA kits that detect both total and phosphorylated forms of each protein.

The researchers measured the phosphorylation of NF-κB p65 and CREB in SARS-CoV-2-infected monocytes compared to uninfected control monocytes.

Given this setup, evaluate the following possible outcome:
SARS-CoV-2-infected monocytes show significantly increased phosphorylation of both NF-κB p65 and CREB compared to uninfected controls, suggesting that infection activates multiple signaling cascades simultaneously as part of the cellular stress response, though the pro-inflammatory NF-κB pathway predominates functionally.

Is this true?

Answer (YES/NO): NO